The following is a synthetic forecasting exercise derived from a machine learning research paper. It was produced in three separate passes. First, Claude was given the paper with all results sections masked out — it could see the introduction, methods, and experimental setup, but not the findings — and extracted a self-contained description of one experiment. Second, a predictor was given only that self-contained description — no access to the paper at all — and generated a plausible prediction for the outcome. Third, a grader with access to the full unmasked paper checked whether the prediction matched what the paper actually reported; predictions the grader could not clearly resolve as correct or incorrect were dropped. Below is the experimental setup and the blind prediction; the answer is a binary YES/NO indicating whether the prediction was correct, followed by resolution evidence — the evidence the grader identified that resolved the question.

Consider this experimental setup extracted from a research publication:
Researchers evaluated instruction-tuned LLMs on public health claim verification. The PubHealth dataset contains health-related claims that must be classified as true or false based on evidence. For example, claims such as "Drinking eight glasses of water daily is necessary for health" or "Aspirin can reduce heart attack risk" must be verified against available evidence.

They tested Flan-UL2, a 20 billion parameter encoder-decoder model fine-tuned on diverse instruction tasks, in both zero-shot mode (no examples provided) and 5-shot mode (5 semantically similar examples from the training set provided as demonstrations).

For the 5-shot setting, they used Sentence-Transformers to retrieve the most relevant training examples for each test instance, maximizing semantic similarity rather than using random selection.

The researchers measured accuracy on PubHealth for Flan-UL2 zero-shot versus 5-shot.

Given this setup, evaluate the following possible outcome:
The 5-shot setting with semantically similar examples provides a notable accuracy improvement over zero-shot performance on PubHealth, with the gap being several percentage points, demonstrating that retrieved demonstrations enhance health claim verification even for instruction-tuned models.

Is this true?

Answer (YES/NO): NO